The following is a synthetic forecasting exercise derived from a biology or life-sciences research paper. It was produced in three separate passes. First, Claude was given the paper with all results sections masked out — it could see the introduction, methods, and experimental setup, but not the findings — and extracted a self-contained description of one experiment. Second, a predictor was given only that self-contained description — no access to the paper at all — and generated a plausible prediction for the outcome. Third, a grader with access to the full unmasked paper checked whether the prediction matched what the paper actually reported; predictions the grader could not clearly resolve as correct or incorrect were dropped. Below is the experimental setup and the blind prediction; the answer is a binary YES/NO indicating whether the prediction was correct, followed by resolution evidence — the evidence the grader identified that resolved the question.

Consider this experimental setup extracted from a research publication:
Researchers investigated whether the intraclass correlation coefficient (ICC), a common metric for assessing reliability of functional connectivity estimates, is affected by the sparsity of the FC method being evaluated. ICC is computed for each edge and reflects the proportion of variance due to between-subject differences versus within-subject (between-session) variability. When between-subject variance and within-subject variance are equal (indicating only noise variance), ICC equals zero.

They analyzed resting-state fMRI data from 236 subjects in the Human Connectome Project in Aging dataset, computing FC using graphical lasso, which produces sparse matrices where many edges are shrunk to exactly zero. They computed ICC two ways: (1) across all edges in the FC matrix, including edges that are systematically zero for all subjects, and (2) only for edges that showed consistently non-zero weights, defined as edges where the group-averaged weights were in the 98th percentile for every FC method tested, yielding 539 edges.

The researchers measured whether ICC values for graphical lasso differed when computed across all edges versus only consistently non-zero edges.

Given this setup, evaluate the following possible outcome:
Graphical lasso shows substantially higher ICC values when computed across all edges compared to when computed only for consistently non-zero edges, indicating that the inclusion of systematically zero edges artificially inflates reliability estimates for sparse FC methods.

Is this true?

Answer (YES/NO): NO